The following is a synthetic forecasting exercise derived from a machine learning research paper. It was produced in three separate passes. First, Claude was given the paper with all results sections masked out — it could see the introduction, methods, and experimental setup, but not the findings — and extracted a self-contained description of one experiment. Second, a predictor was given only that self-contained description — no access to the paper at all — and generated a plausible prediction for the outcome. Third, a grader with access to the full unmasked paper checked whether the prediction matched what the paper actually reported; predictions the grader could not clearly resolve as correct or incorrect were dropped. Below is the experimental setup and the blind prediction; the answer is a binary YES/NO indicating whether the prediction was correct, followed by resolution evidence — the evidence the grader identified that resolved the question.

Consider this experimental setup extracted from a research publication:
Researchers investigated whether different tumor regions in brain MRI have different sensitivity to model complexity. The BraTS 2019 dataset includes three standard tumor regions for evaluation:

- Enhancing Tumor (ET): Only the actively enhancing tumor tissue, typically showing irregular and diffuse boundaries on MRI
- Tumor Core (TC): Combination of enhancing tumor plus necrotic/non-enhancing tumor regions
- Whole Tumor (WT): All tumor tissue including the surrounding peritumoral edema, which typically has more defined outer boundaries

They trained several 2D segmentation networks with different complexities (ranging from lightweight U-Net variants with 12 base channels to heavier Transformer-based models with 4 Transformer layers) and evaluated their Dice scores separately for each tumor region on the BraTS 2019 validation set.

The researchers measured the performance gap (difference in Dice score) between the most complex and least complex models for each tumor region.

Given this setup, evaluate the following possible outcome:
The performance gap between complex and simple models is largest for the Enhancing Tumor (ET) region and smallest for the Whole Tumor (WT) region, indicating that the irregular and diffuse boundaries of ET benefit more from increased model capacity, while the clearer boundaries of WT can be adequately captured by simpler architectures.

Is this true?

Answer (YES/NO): NO